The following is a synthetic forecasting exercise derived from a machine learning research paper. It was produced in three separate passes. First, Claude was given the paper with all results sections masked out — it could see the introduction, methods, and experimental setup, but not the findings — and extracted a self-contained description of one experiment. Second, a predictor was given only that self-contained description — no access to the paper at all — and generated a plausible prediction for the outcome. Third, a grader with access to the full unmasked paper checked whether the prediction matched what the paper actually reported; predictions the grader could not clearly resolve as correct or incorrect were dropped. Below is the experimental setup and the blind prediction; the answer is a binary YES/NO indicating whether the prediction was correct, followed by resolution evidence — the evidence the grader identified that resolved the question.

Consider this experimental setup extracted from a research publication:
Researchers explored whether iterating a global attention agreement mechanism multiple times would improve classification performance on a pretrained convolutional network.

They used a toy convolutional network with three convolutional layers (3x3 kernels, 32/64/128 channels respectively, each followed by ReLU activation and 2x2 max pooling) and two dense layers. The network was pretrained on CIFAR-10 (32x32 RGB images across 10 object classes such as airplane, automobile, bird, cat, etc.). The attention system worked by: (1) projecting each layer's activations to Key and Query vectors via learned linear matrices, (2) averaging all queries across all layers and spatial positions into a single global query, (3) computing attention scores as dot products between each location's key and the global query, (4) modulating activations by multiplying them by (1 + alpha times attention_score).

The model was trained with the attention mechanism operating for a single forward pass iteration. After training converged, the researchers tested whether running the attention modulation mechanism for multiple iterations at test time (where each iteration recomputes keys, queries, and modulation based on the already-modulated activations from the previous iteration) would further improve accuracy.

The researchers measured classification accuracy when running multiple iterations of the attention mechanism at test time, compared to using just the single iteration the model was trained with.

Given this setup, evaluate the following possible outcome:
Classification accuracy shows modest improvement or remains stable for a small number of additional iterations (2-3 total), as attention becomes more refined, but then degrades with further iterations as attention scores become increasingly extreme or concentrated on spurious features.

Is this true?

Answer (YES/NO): NO